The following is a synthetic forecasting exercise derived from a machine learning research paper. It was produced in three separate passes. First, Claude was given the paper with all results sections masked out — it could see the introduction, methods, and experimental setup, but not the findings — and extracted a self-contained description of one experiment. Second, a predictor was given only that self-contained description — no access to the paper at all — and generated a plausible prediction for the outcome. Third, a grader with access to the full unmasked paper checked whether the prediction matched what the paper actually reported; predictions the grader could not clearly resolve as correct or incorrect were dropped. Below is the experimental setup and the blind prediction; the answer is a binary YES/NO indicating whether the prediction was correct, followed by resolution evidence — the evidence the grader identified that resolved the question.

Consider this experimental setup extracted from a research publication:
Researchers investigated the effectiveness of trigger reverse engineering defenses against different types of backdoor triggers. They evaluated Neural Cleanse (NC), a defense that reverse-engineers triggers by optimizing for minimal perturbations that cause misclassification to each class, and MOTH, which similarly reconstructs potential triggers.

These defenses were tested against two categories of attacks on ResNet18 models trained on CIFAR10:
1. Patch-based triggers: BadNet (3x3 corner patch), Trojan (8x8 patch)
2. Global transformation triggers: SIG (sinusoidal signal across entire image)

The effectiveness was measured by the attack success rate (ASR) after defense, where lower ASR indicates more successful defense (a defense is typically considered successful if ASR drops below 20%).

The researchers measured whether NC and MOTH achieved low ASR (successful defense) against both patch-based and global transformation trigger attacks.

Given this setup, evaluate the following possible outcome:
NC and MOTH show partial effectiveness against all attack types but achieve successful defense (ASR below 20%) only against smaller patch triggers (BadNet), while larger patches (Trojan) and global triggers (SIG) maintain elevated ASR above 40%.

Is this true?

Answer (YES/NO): NO